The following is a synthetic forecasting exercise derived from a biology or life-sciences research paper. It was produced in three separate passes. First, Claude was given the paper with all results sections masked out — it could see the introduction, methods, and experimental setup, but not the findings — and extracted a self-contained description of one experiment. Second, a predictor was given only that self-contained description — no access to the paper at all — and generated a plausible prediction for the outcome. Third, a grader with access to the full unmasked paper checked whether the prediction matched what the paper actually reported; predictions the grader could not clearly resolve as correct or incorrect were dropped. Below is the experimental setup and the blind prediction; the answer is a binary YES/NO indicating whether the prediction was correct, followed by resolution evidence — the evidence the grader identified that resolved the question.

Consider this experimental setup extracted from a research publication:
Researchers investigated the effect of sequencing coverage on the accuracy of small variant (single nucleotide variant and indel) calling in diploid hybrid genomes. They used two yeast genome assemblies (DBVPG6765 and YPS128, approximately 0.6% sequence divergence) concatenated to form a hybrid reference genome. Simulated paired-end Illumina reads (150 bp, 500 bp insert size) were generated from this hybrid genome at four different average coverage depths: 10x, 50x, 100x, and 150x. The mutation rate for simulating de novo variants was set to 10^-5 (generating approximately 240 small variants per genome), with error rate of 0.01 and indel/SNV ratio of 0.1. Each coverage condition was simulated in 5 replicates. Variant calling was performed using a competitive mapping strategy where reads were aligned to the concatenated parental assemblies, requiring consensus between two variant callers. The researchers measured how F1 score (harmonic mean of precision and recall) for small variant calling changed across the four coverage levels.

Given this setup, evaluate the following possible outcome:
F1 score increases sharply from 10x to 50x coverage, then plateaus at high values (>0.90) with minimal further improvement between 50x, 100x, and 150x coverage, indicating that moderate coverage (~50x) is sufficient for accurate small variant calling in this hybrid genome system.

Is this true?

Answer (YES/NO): YES